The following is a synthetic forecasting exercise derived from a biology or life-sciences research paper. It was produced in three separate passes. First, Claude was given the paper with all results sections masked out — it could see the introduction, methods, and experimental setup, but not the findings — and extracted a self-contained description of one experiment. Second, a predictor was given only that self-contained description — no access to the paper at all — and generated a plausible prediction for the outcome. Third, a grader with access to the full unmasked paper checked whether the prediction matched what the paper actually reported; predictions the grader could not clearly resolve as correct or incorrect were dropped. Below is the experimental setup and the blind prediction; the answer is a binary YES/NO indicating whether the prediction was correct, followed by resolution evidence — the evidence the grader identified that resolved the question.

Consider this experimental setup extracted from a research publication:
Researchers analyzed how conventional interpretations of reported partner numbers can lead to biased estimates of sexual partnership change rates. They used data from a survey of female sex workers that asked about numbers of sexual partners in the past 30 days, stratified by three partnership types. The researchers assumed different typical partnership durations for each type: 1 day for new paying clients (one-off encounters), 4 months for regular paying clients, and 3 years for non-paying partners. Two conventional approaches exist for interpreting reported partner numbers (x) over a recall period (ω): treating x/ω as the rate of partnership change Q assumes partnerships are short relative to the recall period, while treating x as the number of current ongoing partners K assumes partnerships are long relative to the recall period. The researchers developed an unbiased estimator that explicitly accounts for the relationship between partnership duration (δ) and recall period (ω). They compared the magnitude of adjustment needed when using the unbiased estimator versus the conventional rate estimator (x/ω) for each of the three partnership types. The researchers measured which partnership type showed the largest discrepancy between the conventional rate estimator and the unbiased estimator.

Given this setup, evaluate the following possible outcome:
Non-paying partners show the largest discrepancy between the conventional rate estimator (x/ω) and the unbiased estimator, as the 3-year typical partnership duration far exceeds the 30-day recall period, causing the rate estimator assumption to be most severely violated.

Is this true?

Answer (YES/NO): YES